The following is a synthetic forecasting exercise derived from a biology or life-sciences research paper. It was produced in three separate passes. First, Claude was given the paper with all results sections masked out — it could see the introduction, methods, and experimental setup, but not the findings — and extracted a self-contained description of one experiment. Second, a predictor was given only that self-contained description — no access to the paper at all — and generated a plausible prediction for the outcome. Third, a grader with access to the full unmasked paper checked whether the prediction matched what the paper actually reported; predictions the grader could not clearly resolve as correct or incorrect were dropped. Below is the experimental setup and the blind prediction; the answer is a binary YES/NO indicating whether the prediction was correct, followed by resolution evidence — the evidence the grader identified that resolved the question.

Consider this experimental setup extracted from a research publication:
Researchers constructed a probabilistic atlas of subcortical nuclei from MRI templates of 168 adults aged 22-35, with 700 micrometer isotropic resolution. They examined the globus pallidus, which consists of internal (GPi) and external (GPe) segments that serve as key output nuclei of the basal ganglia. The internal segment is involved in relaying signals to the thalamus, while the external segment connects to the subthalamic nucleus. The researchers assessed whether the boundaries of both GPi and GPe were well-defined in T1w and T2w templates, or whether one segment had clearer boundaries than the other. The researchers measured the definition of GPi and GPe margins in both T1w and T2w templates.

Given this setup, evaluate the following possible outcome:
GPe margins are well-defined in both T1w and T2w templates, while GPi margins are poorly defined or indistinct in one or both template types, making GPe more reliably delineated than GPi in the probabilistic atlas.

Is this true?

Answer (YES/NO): NO